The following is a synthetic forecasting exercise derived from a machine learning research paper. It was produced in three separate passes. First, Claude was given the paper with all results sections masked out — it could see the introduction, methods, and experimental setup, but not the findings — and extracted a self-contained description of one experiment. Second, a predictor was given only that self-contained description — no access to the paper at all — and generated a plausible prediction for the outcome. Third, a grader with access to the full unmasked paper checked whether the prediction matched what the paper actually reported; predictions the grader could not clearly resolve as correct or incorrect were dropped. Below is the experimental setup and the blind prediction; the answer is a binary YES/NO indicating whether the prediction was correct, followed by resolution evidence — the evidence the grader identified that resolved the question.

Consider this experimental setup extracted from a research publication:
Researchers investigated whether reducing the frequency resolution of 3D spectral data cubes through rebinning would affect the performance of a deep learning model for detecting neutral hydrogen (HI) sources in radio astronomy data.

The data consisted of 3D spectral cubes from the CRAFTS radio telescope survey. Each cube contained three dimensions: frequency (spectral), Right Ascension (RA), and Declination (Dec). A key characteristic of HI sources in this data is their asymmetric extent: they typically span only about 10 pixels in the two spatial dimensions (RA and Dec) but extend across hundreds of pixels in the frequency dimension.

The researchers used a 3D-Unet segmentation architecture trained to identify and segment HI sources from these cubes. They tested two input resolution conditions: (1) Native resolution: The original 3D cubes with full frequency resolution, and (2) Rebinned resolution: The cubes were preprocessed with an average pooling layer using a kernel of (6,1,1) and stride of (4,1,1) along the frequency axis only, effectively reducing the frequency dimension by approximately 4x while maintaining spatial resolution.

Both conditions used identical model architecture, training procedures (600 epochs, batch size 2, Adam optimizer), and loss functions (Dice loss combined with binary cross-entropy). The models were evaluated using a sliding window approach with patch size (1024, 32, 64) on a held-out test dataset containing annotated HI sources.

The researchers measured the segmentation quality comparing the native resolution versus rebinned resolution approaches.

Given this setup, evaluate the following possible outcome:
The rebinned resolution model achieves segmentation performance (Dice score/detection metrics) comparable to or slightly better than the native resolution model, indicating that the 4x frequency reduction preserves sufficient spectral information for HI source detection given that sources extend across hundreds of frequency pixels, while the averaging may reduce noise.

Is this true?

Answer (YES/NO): YES